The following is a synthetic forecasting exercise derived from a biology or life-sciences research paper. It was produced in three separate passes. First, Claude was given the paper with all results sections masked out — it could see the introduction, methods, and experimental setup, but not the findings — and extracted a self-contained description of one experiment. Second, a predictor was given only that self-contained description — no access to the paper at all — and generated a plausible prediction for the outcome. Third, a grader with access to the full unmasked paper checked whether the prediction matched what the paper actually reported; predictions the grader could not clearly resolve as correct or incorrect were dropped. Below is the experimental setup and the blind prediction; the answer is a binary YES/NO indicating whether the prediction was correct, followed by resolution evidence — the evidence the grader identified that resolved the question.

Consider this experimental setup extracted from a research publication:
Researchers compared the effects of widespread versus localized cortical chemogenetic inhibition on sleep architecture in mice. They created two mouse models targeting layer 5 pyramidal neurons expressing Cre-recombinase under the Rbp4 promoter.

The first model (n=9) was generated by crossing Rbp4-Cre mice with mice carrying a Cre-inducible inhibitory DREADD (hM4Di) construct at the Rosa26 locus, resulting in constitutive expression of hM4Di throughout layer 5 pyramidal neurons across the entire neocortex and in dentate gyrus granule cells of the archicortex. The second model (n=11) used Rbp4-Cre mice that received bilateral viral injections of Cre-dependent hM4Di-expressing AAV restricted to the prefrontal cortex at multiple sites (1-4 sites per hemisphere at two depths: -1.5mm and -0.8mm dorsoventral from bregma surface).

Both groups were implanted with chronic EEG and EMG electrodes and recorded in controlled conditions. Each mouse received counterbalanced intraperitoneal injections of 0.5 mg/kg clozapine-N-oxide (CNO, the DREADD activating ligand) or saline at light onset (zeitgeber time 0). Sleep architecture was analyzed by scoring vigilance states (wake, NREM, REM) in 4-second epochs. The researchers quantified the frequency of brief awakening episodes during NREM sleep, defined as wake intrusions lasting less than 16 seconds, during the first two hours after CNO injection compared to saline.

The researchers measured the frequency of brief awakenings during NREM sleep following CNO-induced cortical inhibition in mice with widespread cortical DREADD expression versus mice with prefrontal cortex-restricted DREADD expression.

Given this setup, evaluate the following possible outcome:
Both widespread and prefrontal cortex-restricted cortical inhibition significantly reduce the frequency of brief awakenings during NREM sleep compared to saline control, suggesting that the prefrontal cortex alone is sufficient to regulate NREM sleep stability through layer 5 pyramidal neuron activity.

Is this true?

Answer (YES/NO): NO